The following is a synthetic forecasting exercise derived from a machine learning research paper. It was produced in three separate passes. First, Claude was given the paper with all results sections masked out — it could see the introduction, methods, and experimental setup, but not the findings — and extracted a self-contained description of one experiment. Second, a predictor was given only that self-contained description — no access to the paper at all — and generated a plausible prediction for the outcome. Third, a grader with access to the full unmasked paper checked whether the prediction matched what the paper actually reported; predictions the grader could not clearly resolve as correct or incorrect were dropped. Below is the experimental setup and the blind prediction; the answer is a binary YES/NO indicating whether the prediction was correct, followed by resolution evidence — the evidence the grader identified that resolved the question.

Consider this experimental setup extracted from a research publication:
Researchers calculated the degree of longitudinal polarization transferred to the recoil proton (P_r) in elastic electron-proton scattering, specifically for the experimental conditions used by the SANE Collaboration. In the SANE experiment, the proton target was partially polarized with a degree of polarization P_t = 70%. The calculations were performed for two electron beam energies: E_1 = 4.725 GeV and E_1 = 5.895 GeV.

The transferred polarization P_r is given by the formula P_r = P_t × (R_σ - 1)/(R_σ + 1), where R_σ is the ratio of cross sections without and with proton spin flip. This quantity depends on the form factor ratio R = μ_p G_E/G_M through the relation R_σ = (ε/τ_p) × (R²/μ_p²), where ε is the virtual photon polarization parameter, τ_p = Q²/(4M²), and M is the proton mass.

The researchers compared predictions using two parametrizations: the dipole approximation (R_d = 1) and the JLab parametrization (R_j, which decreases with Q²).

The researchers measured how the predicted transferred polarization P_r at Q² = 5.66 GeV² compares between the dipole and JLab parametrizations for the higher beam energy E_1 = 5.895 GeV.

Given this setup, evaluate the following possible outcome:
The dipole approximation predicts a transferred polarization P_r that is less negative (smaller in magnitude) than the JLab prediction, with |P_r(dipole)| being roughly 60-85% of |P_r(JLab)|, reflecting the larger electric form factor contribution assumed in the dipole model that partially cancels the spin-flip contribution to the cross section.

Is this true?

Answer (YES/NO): NO